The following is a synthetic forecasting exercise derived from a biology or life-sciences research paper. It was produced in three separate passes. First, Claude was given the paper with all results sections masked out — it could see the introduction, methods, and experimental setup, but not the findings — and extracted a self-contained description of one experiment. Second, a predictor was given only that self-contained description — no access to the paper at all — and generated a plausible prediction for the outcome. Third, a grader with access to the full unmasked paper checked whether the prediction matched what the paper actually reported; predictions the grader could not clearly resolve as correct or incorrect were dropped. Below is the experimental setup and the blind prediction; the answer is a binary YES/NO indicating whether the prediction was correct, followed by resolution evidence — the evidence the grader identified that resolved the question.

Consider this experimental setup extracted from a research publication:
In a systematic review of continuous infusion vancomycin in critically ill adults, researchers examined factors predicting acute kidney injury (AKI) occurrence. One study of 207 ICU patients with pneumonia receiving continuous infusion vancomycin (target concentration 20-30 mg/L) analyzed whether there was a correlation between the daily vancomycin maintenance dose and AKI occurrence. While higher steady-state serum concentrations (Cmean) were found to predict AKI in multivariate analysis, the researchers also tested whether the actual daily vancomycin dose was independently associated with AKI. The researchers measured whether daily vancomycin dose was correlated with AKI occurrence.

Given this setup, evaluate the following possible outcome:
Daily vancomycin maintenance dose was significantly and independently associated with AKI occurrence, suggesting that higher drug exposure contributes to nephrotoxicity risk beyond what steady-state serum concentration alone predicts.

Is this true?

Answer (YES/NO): NO